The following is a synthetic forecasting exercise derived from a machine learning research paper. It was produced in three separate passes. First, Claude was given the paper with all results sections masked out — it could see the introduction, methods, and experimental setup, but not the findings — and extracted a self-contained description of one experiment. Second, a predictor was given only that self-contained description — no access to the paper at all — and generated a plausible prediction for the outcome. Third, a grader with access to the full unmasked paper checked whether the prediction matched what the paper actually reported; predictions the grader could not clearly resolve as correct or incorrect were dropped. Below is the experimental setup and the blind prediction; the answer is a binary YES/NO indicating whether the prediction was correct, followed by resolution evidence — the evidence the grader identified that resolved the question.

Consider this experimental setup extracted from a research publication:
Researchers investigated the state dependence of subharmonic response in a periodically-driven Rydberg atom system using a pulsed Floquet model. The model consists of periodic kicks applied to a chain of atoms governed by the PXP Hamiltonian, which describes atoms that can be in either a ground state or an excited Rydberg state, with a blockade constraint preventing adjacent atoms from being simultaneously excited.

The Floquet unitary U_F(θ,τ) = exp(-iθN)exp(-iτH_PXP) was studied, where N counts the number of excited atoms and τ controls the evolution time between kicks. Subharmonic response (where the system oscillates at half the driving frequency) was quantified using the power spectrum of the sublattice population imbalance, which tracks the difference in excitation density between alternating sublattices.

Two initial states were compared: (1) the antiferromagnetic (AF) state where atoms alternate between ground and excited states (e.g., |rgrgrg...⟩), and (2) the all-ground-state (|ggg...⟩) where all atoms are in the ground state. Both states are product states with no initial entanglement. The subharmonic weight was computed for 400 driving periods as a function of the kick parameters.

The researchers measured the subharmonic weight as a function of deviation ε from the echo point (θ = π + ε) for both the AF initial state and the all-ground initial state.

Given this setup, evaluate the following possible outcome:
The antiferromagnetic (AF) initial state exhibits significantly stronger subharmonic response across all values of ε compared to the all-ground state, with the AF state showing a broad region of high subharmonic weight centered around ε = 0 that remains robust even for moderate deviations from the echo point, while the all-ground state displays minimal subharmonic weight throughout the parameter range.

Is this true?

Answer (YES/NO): YES